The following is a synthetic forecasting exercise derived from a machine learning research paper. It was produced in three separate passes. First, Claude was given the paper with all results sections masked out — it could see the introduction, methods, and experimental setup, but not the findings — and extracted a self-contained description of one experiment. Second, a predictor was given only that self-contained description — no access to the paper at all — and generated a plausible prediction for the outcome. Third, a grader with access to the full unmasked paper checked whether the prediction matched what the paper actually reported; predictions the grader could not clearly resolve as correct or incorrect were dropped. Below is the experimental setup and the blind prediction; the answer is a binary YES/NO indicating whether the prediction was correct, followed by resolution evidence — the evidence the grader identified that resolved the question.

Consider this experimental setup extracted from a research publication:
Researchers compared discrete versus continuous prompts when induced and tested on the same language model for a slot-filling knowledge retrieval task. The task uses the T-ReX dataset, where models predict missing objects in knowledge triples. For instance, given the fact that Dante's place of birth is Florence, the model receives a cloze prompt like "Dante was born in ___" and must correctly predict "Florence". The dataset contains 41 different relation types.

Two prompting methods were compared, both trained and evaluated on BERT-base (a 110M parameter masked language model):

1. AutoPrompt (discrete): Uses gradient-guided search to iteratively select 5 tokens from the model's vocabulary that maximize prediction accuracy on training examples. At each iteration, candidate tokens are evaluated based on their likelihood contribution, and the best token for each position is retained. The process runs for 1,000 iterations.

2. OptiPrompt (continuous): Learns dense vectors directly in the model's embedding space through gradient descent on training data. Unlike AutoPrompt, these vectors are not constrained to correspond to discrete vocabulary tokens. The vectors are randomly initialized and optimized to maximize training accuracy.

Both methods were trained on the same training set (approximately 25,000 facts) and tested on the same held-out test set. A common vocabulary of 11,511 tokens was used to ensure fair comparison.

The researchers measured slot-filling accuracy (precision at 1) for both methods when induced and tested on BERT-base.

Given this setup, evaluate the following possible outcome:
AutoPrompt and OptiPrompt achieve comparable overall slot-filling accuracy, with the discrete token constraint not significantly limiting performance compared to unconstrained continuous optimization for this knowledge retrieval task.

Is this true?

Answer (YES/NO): YES